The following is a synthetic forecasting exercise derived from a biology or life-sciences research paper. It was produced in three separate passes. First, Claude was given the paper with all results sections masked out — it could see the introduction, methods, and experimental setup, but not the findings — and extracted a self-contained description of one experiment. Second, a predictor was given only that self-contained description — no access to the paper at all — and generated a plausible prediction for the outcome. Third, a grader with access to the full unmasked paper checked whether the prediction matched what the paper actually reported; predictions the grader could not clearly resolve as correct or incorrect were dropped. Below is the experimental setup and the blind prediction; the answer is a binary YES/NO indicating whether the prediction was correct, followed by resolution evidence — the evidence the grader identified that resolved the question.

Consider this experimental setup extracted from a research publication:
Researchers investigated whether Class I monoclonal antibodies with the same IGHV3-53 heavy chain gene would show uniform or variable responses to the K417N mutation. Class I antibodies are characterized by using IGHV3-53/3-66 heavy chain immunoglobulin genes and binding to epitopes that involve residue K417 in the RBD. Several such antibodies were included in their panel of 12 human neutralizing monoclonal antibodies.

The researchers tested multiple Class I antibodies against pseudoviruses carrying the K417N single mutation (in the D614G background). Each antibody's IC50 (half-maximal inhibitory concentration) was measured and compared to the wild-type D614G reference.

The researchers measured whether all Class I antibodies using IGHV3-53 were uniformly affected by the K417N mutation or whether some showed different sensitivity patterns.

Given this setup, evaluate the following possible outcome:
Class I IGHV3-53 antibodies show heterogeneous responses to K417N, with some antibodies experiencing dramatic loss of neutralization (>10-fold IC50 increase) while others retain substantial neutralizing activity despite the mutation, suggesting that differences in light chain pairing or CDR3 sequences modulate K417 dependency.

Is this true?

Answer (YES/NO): YES